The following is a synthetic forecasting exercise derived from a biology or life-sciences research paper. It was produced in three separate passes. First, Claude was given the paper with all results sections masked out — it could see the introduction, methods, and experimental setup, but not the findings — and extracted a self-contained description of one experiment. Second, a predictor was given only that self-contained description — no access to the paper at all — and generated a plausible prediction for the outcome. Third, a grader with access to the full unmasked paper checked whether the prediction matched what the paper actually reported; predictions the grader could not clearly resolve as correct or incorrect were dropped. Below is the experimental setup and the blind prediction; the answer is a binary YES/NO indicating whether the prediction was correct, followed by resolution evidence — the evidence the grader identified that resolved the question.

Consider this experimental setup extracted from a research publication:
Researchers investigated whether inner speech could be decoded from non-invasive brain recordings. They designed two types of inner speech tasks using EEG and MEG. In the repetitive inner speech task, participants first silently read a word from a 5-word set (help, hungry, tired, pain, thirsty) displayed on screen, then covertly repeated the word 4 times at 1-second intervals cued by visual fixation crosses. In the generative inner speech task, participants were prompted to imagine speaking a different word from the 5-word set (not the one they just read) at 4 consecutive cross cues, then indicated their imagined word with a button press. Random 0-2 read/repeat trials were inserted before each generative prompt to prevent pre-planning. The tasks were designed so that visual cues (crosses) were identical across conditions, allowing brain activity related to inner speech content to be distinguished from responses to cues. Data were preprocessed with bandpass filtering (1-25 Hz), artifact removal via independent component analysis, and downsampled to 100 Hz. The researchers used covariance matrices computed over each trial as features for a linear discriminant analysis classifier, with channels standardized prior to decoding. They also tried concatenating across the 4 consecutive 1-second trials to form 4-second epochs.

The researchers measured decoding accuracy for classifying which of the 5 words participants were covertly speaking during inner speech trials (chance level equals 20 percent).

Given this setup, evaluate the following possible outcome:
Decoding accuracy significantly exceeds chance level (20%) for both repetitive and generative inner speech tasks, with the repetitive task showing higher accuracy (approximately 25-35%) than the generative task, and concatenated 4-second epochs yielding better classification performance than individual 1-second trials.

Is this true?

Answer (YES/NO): NO